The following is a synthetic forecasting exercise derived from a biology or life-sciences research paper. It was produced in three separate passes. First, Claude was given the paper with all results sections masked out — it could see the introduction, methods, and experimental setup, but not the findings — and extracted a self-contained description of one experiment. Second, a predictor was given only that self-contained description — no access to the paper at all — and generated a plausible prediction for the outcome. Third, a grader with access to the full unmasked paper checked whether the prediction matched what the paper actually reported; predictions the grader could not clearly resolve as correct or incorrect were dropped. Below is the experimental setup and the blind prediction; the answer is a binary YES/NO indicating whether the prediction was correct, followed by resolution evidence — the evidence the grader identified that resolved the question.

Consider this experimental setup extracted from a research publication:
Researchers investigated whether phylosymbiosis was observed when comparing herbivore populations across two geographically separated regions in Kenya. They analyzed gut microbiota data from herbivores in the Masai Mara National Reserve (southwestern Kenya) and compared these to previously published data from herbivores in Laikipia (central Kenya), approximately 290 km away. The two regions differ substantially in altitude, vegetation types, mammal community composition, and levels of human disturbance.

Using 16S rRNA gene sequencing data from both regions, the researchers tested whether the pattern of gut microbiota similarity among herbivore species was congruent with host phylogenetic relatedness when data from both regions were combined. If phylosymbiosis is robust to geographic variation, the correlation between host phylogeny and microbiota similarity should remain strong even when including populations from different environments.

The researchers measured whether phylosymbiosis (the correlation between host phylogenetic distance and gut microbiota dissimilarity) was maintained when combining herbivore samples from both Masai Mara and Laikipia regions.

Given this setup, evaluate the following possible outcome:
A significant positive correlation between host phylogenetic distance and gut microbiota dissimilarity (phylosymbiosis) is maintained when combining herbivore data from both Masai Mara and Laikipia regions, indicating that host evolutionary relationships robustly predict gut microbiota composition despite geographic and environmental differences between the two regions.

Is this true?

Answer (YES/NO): YES